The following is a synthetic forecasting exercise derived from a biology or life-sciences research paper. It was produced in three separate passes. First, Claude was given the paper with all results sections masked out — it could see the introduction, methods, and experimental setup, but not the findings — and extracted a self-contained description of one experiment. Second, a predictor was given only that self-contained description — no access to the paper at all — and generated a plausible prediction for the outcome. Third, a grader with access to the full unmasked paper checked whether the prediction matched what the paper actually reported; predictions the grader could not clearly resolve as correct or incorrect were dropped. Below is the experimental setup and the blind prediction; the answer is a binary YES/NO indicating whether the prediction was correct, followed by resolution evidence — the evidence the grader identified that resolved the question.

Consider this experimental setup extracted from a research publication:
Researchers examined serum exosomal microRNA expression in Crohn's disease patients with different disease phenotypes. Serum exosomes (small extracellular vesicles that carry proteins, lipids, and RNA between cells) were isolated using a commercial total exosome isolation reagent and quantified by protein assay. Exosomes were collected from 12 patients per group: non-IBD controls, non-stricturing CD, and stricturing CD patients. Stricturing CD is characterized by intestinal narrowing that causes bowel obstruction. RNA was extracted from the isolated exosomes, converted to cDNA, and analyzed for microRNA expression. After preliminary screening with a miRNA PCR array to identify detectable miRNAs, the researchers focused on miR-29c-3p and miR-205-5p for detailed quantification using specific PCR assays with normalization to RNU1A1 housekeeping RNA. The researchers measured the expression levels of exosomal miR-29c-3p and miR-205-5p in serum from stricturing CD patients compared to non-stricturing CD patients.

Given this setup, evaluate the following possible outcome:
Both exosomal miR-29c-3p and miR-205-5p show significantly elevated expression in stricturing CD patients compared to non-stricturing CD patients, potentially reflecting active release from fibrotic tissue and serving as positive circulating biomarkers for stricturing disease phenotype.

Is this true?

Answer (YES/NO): NO